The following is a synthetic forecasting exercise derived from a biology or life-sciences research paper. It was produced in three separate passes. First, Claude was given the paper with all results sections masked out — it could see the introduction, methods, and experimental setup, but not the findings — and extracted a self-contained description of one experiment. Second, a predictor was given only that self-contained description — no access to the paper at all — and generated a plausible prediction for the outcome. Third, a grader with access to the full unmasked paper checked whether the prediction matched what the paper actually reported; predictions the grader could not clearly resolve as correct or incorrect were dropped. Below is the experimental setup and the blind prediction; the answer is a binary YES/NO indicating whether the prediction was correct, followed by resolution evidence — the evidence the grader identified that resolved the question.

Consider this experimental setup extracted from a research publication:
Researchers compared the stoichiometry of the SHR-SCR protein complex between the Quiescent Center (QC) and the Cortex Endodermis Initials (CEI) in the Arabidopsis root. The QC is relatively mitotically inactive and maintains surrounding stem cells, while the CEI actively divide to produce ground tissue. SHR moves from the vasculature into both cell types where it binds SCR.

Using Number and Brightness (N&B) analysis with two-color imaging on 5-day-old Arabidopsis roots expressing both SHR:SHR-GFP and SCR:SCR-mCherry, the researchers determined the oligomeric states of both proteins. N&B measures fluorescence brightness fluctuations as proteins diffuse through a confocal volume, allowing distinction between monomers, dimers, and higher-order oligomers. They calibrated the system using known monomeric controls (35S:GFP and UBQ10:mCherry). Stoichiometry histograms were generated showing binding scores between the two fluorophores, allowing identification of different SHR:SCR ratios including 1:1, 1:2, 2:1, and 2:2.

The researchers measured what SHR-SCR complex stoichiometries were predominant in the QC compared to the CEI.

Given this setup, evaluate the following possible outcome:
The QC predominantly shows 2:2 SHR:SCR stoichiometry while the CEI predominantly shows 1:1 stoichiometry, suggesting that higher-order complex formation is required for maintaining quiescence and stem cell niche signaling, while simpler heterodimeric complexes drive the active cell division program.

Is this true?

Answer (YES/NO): NO